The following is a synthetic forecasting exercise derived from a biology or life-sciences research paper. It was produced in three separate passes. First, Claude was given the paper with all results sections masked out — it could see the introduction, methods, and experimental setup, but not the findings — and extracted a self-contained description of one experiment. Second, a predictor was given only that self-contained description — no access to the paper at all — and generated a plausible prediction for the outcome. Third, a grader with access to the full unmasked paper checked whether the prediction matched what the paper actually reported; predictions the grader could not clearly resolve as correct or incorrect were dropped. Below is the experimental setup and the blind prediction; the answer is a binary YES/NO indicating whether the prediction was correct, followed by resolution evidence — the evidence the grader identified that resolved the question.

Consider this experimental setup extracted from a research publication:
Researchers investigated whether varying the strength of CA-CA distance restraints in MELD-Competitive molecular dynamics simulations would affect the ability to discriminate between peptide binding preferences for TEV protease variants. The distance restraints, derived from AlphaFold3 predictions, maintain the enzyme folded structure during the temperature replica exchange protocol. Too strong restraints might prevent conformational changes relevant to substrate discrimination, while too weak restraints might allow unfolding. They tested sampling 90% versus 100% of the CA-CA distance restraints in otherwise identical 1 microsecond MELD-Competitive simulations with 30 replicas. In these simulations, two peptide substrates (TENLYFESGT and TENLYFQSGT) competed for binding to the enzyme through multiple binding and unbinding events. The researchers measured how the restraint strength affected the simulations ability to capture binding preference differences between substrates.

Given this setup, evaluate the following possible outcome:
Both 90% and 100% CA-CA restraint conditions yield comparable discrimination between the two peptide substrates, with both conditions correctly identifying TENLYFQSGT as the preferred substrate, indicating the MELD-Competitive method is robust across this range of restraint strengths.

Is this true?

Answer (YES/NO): NO